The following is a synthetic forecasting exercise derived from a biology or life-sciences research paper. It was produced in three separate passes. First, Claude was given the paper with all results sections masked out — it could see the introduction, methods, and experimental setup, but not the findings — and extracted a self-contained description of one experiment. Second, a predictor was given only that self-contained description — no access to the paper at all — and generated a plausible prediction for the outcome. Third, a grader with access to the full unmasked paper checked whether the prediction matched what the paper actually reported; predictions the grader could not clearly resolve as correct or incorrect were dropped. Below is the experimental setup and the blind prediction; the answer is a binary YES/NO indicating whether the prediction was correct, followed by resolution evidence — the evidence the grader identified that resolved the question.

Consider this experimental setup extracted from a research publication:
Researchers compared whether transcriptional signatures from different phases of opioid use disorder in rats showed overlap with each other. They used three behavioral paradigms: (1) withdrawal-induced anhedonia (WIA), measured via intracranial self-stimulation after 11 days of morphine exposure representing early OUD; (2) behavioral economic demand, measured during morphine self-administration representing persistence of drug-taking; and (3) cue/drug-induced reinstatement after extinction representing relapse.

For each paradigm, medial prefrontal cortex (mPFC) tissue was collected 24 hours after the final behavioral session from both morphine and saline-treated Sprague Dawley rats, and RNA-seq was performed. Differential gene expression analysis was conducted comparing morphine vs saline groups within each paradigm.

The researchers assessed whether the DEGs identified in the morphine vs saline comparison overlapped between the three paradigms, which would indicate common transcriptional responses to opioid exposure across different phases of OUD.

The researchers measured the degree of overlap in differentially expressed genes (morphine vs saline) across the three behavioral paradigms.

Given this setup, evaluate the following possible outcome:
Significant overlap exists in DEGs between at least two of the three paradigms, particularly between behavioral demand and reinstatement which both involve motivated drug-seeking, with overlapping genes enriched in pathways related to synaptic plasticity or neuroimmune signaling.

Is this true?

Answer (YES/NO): NO